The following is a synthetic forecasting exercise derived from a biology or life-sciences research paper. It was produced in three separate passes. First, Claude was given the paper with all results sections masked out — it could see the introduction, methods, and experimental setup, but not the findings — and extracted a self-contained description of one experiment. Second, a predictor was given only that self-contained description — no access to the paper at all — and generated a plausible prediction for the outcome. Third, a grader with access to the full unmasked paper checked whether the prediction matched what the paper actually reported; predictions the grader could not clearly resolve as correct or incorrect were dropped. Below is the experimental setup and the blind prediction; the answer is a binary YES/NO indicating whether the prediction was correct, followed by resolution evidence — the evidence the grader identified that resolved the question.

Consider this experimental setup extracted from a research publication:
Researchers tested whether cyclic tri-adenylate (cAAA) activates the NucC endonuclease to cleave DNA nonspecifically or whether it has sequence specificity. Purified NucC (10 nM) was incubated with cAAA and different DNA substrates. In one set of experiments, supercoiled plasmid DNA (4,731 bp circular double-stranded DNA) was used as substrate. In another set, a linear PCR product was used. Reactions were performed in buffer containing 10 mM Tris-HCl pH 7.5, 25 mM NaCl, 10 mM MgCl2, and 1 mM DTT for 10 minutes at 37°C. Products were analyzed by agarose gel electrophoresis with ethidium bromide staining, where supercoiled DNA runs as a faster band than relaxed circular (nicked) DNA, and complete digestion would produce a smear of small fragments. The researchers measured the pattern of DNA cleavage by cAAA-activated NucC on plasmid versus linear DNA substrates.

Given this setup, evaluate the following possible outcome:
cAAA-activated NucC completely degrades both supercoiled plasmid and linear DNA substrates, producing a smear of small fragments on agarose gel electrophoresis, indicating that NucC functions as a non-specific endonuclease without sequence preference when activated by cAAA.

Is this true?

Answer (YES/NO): YES